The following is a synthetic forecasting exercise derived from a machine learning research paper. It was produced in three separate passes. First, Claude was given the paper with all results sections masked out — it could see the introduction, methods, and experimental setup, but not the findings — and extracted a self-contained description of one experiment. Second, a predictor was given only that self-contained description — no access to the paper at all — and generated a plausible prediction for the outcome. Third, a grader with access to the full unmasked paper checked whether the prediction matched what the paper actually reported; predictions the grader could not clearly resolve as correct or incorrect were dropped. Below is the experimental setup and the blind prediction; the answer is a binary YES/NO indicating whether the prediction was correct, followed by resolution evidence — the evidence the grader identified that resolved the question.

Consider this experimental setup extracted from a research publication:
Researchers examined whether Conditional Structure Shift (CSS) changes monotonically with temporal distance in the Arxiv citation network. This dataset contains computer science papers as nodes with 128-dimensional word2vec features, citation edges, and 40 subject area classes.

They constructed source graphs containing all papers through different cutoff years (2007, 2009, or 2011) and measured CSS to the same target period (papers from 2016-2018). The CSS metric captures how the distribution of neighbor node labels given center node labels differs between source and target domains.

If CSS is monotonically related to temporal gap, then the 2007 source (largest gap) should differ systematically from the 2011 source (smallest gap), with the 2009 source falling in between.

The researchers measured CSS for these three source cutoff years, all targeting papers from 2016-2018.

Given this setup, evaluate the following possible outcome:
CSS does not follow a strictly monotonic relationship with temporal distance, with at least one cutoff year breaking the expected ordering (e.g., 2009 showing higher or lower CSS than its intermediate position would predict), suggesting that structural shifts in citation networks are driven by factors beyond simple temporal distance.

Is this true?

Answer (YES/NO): NO